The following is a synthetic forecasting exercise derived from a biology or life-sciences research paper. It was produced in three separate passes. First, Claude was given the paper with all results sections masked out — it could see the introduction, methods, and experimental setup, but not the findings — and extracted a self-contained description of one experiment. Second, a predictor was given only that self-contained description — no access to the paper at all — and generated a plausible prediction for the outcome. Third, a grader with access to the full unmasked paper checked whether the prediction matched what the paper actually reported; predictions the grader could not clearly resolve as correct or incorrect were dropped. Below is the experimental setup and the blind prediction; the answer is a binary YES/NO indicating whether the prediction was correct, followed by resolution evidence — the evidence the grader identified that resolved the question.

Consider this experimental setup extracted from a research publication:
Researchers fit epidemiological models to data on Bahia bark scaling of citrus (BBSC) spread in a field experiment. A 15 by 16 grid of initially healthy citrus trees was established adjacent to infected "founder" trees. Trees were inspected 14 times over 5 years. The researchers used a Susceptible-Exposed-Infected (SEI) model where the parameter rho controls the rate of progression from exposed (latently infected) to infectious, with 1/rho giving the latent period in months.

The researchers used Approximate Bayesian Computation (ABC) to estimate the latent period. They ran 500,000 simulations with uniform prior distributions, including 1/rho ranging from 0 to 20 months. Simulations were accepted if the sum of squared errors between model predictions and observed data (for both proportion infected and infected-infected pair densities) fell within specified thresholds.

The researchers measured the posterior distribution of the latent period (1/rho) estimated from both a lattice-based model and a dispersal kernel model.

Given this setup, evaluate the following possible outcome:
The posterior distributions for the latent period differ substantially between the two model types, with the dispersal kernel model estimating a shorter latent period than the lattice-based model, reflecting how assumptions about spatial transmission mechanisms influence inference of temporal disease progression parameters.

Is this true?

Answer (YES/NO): NO